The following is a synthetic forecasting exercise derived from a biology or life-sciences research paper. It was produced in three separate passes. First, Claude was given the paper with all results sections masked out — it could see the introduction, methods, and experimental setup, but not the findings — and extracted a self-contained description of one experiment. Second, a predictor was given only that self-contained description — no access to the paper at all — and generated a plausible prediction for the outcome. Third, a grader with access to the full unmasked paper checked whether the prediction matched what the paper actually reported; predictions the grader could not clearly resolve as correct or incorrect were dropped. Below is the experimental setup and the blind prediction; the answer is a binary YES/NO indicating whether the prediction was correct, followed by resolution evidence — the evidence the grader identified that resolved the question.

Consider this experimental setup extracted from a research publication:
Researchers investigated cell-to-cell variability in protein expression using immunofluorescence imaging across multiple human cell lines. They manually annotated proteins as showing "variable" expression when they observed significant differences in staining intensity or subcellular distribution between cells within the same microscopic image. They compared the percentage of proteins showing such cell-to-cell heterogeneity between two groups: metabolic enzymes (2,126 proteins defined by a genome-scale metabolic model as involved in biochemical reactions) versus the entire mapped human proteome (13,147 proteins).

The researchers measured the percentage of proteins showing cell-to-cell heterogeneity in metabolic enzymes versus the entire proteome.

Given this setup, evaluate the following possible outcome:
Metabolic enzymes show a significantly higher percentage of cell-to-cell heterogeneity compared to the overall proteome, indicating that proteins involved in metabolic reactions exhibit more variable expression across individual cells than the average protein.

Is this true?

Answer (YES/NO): YES